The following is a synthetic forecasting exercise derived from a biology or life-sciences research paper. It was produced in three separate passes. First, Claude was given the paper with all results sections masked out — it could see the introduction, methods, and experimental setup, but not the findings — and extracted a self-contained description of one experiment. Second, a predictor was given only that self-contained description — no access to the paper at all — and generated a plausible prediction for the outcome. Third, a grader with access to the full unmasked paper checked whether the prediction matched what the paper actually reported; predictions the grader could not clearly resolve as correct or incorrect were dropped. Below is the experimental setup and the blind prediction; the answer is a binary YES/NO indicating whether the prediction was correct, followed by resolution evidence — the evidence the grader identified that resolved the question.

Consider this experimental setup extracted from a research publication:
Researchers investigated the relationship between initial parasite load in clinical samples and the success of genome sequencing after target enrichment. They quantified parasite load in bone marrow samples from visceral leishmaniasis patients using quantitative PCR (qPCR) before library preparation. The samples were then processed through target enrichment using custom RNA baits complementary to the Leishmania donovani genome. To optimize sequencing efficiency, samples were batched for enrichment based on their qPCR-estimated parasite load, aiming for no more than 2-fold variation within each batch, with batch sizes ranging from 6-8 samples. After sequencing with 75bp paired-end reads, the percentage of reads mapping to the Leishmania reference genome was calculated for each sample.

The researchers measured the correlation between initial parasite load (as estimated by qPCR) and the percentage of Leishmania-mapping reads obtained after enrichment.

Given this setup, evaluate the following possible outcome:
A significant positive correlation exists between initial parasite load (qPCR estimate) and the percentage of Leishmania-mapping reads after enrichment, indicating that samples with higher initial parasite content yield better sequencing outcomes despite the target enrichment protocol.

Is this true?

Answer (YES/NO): YES